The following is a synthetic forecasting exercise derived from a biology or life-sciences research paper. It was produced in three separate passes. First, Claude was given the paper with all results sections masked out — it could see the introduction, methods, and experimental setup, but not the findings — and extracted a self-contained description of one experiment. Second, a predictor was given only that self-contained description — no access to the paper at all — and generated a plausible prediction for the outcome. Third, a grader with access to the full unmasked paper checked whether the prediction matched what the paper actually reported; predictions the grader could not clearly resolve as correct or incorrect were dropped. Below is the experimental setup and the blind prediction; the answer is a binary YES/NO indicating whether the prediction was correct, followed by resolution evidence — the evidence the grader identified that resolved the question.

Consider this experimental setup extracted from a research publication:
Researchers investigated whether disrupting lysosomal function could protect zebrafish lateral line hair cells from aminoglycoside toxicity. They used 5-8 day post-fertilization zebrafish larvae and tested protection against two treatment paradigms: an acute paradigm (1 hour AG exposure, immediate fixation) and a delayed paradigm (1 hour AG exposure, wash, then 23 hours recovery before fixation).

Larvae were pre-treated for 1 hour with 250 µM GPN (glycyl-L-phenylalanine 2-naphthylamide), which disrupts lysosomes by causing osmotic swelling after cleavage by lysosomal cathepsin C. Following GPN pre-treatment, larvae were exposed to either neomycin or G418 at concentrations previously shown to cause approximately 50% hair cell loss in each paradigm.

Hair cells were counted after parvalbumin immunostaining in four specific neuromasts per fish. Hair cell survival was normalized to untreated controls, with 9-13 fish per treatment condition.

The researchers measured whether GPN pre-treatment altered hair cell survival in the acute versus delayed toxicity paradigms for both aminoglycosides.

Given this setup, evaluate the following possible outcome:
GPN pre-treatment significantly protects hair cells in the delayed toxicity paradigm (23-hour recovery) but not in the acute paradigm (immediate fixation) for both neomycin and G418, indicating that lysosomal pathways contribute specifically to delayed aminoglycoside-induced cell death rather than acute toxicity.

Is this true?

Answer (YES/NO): NO